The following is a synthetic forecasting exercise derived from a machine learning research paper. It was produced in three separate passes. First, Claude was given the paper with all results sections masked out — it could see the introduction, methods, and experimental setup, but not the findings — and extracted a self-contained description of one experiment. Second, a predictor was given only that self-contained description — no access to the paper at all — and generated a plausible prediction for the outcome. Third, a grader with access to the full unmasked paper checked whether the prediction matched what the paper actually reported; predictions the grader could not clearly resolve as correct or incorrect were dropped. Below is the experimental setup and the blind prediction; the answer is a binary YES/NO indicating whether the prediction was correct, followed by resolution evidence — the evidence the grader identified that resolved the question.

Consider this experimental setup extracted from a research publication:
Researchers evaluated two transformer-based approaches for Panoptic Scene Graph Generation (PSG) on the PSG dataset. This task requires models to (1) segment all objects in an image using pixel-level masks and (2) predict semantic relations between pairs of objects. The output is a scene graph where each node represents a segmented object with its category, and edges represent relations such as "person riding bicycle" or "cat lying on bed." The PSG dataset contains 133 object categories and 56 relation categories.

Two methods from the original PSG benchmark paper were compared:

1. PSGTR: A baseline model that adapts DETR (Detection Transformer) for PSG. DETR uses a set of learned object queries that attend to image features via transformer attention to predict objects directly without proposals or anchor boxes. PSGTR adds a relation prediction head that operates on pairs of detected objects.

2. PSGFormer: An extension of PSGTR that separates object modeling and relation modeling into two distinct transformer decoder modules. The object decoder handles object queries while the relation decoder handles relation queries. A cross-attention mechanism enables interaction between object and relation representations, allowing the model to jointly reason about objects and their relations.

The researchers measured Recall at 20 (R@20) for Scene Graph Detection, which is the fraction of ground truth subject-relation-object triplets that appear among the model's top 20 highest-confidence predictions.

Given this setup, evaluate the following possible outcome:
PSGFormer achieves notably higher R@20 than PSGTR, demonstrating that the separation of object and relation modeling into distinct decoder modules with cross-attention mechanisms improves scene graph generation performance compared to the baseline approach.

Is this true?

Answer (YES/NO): NO